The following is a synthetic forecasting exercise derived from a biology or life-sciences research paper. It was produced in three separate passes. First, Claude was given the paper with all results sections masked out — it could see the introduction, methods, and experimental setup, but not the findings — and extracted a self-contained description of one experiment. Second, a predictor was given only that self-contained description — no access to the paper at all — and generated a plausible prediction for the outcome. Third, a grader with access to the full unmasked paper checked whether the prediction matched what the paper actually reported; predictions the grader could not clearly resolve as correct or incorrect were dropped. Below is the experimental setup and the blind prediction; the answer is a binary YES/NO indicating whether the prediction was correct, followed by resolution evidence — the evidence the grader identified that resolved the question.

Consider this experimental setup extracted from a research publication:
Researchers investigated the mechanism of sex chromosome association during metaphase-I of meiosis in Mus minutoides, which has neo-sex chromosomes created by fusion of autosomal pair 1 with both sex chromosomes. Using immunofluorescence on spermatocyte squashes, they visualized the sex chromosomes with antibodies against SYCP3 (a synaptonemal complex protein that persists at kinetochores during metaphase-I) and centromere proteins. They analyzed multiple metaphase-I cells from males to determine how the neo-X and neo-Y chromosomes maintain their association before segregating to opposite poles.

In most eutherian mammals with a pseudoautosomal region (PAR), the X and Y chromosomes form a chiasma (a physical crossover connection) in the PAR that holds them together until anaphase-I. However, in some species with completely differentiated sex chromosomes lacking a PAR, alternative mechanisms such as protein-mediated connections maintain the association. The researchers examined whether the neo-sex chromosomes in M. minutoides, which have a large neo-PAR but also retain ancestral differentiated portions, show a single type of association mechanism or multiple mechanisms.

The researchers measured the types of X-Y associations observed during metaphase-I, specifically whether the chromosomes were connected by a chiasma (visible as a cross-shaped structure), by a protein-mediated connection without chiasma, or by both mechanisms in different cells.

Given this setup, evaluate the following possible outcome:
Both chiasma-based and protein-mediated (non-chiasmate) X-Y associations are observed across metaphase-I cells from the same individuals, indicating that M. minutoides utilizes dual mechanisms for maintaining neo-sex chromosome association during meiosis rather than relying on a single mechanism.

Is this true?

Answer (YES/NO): YES